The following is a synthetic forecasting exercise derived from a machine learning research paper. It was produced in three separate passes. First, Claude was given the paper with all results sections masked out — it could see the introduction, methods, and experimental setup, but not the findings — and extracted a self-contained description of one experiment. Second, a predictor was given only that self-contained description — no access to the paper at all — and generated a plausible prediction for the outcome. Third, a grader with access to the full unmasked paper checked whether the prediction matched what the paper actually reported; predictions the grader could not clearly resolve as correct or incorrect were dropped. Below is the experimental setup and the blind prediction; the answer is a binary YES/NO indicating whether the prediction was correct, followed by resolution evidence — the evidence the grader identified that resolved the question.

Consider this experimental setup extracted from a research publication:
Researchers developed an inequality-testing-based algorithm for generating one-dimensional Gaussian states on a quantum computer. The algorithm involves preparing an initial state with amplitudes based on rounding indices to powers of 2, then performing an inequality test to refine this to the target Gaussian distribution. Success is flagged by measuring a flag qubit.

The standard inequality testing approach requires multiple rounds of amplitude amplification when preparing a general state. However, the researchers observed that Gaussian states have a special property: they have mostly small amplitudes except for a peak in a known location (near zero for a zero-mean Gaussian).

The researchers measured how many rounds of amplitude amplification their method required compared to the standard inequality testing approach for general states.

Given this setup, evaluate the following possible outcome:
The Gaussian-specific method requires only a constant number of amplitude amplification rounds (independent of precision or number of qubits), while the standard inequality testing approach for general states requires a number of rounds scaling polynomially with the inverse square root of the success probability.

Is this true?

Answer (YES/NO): YES